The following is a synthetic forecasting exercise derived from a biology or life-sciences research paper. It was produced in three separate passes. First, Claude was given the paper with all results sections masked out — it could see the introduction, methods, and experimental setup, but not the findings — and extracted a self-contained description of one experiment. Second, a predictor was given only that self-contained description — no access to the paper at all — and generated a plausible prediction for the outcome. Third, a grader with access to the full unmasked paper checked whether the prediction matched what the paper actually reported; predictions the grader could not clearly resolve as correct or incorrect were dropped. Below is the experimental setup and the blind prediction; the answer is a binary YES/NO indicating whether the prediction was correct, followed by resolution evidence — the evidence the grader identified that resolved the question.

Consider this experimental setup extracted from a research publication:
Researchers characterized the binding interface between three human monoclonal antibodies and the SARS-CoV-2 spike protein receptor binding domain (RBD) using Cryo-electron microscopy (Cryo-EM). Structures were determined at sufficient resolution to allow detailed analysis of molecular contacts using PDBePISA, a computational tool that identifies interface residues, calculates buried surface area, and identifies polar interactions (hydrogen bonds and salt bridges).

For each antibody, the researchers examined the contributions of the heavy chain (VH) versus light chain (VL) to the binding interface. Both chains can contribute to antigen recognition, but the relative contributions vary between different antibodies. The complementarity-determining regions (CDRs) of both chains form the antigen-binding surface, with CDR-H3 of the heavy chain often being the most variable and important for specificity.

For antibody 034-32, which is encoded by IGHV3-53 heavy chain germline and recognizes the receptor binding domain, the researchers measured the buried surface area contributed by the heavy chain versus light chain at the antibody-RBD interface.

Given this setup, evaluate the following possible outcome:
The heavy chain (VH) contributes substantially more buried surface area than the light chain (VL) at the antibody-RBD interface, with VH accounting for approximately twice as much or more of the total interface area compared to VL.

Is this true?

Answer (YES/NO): YES